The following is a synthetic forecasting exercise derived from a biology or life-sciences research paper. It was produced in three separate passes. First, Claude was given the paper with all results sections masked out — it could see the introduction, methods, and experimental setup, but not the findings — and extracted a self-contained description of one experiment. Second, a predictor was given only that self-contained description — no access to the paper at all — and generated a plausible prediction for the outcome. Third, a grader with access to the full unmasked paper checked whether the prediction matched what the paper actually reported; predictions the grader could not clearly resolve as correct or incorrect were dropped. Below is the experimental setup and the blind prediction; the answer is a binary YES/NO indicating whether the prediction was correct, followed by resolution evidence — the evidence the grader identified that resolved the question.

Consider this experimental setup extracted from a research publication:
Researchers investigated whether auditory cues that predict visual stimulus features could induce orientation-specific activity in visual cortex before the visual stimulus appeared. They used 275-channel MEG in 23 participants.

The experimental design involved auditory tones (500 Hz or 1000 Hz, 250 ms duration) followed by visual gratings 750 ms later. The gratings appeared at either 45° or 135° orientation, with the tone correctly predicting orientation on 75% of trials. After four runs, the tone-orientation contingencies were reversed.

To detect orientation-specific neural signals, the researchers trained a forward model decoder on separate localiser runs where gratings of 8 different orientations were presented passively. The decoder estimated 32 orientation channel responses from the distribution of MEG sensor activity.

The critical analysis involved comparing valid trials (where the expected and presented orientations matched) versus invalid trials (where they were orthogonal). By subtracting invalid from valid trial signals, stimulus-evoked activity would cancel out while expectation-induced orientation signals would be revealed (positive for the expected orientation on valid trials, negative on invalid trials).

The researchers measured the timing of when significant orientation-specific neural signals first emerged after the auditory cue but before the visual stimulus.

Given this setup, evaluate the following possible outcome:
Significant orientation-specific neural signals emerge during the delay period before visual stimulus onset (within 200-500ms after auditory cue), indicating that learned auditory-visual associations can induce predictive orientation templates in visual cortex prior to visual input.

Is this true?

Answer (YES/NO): NO